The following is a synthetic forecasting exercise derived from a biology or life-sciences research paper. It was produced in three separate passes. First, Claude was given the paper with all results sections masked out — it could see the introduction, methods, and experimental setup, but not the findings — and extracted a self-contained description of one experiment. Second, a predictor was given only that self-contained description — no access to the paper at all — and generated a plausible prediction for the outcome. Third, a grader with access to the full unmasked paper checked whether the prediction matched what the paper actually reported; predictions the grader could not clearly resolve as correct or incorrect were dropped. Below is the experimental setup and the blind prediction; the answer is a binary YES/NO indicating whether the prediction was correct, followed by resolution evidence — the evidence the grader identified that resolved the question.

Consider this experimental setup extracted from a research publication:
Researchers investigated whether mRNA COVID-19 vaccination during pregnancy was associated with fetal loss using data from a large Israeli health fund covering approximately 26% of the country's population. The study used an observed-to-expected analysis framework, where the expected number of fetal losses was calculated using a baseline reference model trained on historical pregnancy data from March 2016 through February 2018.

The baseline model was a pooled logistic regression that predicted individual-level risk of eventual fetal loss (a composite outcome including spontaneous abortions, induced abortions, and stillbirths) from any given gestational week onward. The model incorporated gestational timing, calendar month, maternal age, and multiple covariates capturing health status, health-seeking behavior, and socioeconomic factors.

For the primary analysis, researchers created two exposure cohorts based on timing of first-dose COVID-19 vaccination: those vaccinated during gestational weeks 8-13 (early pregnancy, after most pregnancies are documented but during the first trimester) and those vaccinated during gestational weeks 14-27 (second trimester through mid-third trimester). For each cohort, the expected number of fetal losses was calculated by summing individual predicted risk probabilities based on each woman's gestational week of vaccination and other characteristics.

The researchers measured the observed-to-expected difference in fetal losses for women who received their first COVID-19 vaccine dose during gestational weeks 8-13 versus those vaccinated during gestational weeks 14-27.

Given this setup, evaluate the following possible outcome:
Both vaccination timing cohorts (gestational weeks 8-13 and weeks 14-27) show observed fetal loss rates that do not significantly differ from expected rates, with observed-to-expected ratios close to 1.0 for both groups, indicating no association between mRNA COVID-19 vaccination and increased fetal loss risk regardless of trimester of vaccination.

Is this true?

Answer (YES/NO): NO